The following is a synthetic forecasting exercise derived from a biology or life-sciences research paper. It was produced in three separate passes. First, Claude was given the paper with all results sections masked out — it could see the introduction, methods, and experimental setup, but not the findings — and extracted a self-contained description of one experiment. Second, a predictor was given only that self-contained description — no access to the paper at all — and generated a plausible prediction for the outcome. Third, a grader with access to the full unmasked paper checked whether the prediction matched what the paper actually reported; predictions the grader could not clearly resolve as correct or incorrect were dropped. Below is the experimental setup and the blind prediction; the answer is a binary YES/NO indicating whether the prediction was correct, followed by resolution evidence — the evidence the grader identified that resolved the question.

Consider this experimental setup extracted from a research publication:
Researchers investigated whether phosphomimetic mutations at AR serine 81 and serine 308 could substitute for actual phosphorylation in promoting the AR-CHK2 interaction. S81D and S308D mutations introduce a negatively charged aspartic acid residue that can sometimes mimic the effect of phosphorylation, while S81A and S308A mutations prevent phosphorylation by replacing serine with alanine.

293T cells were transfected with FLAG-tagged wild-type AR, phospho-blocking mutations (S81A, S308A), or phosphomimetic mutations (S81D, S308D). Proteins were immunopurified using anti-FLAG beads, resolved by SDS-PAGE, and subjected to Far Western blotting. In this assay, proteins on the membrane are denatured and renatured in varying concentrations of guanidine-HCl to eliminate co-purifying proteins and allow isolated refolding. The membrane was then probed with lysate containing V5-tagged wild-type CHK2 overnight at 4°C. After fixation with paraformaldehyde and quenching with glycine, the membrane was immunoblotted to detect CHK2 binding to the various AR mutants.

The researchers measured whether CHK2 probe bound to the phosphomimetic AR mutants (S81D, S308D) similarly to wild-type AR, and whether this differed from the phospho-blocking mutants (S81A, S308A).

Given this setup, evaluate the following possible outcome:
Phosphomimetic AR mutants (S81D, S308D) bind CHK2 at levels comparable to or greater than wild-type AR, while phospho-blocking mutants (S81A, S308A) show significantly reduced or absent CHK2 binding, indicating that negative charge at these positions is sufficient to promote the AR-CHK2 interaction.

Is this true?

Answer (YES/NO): NO